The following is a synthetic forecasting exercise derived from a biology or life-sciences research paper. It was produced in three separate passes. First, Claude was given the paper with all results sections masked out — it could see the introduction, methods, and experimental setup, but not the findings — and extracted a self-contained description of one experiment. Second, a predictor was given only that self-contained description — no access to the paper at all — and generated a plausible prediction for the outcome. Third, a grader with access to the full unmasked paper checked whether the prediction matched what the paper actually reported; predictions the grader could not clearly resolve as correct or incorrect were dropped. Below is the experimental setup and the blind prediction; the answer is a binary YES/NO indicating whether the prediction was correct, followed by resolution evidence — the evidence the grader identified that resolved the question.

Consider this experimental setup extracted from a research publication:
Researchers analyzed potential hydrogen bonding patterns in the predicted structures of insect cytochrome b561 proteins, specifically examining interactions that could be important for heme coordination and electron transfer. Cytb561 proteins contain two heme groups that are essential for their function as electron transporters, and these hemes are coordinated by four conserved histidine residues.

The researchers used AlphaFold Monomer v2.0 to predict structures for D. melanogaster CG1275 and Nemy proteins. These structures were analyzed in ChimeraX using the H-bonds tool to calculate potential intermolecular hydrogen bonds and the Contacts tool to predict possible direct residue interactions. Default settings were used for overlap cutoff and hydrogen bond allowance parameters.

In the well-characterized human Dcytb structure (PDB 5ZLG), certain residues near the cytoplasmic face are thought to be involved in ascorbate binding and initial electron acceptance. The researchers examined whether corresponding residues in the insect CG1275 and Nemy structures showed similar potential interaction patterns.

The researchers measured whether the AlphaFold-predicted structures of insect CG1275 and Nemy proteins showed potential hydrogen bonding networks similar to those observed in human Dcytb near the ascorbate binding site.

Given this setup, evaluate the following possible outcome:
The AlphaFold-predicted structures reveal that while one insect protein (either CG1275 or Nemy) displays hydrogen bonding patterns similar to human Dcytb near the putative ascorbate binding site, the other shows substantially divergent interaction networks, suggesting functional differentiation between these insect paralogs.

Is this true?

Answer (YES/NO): YES